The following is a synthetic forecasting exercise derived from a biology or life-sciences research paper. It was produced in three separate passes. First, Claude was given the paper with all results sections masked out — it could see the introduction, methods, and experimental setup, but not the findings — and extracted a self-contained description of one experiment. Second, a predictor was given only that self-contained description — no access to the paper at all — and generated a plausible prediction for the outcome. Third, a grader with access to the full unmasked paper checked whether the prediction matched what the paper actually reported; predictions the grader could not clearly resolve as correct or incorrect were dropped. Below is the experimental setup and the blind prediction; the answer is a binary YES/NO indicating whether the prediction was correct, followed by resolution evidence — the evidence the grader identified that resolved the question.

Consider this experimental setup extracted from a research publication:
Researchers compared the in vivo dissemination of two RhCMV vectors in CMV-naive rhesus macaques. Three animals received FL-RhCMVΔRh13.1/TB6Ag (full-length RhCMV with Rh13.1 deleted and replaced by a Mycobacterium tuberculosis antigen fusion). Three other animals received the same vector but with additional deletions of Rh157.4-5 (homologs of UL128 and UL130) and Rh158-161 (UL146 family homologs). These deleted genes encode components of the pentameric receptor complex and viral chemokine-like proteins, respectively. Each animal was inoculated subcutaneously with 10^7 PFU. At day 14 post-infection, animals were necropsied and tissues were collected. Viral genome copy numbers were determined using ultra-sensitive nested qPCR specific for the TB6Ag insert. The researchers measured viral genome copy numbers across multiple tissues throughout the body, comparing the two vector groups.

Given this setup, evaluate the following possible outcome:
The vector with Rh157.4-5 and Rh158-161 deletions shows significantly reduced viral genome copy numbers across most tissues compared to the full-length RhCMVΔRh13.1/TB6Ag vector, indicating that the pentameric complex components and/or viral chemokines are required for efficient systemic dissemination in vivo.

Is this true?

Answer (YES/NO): YES